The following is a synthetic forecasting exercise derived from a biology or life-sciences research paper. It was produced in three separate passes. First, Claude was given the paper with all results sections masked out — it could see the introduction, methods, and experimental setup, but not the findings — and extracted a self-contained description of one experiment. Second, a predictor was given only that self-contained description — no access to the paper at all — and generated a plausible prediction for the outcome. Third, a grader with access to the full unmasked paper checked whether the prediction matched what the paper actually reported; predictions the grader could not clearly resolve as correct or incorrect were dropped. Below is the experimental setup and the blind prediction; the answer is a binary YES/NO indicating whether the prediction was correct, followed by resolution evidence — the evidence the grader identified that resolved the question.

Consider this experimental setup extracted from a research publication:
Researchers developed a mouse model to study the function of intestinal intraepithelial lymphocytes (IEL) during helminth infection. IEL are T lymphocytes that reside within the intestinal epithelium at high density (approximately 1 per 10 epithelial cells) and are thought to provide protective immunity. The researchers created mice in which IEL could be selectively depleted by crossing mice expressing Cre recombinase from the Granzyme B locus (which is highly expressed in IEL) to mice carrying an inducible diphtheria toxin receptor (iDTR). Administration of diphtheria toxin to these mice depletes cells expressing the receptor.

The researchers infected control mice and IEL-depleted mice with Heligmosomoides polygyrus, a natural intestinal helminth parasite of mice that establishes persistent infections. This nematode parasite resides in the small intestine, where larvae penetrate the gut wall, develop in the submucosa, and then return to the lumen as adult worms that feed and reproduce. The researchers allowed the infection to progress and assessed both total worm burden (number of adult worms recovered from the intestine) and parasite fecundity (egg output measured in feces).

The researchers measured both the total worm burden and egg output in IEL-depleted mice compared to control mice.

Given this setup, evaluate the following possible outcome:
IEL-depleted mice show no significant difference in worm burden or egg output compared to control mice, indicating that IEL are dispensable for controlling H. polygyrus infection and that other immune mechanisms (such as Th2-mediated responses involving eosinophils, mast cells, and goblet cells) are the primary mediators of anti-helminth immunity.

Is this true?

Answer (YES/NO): NO